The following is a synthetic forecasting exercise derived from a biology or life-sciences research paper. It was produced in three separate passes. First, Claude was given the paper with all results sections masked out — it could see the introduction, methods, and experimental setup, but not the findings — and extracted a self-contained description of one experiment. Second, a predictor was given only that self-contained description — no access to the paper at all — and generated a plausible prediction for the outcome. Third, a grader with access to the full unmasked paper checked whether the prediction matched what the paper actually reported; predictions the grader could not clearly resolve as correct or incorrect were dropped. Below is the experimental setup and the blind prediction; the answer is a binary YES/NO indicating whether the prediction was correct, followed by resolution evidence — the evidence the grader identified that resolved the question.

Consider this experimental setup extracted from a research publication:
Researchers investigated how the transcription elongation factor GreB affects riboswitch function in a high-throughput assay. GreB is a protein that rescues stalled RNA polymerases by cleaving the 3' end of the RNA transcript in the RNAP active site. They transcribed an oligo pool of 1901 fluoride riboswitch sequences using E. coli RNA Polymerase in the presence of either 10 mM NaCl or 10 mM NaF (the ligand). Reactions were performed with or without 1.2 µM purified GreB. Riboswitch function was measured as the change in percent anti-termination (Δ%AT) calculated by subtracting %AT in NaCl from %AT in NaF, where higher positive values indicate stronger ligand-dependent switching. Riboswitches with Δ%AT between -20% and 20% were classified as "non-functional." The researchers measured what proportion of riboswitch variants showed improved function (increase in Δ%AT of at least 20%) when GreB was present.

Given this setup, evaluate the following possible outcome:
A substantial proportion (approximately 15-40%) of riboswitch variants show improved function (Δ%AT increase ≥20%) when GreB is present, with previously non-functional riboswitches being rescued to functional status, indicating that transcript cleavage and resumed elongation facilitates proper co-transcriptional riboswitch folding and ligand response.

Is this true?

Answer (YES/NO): YES